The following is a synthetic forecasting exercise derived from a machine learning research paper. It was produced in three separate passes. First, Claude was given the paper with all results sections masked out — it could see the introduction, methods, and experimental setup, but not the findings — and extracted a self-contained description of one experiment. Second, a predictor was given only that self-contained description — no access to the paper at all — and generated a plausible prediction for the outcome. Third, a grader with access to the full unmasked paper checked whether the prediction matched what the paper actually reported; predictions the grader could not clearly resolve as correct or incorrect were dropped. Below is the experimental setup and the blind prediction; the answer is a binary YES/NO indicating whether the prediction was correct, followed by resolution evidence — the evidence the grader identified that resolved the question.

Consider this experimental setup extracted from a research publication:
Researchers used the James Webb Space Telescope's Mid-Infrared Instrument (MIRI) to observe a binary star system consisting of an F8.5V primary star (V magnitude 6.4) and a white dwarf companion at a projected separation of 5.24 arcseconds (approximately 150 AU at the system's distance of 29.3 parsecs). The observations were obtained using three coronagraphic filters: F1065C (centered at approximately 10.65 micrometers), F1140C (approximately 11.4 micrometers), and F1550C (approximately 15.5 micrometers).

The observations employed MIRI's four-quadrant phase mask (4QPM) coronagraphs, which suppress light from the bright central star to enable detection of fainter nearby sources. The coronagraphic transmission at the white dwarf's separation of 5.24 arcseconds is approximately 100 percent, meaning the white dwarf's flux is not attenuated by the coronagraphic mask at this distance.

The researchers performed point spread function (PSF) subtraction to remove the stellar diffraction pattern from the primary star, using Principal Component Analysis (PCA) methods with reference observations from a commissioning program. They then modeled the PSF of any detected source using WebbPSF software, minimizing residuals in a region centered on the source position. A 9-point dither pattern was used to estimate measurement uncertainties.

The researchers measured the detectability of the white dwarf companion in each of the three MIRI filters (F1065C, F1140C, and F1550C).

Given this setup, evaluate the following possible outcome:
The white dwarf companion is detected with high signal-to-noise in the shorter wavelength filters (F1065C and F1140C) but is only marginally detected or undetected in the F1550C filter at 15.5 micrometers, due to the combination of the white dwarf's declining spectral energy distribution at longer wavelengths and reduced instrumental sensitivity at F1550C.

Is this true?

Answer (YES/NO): NO